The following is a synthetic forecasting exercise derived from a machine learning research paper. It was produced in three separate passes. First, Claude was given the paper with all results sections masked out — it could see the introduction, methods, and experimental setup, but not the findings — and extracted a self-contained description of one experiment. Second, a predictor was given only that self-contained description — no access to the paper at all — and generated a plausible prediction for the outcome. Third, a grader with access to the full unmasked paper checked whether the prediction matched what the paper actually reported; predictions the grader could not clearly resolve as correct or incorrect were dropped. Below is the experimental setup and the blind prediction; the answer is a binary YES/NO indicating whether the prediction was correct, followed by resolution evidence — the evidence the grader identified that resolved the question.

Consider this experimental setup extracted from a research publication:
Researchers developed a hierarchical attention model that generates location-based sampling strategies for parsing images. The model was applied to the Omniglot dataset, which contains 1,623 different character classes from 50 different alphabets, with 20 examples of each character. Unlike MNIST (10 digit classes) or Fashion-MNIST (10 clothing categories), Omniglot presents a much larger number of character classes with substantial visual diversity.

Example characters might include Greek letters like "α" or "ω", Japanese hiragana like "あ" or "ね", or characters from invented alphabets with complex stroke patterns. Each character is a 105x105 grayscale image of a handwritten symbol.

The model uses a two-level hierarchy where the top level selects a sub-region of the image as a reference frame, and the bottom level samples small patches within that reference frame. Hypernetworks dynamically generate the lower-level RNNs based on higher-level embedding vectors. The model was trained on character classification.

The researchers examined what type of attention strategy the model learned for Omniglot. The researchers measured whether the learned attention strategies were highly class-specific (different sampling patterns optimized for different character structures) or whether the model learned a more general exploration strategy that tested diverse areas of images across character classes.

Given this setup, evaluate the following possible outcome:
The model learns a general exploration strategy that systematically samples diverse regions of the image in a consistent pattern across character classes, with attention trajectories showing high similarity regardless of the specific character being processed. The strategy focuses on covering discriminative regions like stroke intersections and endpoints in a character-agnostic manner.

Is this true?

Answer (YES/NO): YES